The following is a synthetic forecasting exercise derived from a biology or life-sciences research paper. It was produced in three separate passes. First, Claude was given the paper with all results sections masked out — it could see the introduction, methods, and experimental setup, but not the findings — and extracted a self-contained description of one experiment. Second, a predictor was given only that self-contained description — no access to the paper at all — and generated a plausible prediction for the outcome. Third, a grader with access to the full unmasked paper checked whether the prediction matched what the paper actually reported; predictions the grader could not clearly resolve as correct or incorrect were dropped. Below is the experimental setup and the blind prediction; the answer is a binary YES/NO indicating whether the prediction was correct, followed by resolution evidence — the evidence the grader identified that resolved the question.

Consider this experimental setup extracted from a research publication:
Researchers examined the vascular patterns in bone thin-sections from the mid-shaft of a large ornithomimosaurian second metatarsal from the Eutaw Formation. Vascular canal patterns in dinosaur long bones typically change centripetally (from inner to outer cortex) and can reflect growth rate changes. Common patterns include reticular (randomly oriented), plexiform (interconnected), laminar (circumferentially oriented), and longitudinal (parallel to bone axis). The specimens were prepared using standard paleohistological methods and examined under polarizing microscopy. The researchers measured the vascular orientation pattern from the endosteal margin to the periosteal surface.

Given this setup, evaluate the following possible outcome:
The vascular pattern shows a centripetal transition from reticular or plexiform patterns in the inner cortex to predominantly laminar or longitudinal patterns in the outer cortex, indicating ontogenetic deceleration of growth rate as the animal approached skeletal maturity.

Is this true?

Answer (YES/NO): NO